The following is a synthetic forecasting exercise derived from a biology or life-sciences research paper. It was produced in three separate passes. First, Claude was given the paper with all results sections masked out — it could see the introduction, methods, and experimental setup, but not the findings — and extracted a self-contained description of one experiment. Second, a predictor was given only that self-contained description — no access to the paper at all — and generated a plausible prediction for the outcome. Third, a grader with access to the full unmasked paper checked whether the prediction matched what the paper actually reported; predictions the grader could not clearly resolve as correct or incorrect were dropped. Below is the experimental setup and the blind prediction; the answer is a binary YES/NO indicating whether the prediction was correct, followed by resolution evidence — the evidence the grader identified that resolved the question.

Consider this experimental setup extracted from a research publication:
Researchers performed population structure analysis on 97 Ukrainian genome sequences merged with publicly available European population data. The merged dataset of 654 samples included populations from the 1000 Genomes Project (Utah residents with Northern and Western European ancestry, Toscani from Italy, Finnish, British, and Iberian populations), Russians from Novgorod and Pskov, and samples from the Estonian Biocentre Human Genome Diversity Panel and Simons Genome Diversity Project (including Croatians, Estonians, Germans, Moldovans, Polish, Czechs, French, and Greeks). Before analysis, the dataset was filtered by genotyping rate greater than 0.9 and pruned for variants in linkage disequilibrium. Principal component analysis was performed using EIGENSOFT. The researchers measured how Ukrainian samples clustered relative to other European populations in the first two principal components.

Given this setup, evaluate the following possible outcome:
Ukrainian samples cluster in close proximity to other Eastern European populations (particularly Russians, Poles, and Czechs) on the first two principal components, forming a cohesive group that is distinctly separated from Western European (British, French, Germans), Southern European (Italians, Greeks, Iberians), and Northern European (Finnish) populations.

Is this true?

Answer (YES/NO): NO